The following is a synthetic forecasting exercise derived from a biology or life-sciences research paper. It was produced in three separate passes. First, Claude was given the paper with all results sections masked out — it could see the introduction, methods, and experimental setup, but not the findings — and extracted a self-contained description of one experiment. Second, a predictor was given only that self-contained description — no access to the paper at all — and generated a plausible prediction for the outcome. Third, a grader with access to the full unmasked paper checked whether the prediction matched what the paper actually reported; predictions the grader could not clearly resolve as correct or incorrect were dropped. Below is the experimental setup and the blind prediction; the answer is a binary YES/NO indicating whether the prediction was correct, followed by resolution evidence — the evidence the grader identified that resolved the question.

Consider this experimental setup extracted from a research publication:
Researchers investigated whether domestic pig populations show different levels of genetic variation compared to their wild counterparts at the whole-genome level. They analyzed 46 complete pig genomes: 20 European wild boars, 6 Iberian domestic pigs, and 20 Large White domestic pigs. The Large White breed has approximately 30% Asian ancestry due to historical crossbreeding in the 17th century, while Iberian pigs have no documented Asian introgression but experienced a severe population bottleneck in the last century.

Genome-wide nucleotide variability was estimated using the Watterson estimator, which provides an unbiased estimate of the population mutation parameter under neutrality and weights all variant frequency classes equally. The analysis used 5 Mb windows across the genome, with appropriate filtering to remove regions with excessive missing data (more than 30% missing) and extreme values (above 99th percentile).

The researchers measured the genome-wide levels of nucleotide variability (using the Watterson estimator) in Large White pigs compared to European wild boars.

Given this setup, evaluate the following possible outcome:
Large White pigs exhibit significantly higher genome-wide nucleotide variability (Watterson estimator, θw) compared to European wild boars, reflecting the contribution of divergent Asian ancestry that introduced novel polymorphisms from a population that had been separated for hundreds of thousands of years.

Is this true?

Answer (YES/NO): NO